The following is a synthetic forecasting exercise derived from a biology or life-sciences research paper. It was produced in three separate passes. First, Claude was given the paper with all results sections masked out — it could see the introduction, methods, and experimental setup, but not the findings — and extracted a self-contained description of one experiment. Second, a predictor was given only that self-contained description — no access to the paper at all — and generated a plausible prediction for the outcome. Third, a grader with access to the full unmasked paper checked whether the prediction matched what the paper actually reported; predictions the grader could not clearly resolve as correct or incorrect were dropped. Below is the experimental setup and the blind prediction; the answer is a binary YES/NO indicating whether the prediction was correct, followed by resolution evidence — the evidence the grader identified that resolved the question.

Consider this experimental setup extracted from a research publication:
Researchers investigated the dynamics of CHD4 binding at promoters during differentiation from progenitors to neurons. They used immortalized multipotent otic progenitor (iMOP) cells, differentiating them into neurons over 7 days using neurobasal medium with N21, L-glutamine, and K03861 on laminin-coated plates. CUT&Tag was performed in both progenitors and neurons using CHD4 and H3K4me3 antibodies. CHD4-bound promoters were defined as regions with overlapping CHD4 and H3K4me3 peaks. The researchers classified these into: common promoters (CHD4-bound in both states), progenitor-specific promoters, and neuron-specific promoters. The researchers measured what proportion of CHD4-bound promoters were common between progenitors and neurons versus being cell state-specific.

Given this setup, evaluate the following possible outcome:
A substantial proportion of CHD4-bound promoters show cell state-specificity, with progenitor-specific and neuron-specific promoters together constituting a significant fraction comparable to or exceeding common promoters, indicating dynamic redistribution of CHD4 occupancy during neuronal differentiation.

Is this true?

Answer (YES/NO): YES